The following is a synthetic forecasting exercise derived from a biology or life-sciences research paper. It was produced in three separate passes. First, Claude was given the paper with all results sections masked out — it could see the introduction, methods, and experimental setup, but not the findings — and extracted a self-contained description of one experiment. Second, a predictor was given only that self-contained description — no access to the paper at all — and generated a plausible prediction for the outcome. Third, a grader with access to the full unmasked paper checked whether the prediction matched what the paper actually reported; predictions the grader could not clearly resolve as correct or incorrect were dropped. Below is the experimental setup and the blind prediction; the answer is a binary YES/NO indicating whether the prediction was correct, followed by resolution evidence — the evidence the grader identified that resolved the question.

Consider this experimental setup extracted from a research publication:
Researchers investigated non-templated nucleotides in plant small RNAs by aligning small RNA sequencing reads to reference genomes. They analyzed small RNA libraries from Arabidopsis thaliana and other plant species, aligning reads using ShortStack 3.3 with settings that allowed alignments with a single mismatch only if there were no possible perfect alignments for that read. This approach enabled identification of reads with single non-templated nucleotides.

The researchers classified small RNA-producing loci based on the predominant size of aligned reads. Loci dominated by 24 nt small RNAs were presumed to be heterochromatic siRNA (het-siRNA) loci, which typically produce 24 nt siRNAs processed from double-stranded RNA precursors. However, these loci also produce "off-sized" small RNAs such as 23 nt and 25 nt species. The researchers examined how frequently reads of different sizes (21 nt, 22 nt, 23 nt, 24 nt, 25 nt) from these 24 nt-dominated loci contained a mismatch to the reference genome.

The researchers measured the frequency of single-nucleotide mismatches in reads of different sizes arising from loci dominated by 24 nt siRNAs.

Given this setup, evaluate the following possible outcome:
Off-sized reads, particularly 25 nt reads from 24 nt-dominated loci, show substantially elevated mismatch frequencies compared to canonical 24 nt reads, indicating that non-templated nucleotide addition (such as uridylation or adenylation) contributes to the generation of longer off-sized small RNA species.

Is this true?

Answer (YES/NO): YES